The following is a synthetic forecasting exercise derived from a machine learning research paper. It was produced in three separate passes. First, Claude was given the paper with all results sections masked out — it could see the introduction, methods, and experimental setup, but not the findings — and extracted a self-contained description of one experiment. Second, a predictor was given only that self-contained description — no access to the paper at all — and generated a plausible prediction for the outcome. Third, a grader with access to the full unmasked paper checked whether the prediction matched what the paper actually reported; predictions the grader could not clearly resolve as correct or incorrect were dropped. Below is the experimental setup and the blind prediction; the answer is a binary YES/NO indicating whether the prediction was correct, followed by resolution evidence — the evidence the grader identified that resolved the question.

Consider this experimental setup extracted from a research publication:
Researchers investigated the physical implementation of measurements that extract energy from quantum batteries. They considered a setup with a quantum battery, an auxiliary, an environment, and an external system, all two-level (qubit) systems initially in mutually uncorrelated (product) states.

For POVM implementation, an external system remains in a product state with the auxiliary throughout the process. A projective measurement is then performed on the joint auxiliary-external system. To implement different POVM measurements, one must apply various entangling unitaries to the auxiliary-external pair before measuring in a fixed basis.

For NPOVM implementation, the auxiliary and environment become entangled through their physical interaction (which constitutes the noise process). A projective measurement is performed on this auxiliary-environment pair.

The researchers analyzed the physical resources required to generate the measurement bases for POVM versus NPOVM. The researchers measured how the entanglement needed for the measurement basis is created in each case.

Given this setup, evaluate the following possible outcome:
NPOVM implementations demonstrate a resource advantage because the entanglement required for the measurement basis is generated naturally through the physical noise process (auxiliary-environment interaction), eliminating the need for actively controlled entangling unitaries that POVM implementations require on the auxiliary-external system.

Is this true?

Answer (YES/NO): NO